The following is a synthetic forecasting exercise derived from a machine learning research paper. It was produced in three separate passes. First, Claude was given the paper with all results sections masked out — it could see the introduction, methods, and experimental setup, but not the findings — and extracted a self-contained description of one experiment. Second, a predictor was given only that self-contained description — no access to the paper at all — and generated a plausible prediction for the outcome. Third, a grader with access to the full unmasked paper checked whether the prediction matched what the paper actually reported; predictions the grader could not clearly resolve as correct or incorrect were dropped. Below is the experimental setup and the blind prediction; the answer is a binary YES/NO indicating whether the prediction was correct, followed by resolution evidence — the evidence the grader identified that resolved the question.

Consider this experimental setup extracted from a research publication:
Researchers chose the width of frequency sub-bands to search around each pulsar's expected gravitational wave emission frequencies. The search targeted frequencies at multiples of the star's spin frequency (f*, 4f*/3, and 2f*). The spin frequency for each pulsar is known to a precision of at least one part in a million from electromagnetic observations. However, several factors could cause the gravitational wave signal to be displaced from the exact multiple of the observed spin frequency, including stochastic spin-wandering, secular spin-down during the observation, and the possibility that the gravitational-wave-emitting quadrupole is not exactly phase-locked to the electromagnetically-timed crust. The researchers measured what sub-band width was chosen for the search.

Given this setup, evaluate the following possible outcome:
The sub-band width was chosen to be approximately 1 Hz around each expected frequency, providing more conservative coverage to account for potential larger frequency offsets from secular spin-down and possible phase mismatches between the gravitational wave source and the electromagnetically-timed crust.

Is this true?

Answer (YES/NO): YES